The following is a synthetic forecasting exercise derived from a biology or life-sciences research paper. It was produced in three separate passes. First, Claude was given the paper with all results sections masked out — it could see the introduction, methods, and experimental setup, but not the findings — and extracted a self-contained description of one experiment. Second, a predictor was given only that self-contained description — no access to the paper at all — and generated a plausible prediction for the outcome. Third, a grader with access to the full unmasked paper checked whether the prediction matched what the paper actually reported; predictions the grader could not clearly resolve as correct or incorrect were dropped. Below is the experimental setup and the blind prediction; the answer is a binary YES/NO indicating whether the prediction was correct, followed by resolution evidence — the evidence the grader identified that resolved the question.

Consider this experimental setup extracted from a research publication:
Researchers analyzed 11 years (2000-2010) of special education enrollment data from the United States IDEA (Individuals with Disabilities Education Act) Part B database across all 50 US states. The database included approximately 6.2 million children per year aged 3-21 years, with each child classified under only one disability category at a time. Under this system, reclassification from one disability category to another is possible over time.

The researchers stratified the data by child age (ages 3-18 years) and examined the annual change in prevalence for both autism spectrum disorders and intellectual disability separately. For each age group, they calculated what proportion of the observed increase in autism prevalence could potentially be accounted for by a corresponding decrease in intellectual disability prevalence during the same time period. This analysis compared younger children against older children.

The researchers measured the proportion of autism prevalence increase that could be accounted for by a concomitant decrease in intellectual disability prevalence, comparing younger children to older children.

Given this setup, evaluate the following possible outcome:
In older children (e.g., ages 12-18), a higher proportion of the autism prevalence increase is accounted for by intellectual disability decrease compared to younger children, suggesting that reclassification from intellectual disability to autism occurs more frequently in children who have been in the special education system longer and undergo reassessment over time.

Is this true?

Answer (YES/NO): YES